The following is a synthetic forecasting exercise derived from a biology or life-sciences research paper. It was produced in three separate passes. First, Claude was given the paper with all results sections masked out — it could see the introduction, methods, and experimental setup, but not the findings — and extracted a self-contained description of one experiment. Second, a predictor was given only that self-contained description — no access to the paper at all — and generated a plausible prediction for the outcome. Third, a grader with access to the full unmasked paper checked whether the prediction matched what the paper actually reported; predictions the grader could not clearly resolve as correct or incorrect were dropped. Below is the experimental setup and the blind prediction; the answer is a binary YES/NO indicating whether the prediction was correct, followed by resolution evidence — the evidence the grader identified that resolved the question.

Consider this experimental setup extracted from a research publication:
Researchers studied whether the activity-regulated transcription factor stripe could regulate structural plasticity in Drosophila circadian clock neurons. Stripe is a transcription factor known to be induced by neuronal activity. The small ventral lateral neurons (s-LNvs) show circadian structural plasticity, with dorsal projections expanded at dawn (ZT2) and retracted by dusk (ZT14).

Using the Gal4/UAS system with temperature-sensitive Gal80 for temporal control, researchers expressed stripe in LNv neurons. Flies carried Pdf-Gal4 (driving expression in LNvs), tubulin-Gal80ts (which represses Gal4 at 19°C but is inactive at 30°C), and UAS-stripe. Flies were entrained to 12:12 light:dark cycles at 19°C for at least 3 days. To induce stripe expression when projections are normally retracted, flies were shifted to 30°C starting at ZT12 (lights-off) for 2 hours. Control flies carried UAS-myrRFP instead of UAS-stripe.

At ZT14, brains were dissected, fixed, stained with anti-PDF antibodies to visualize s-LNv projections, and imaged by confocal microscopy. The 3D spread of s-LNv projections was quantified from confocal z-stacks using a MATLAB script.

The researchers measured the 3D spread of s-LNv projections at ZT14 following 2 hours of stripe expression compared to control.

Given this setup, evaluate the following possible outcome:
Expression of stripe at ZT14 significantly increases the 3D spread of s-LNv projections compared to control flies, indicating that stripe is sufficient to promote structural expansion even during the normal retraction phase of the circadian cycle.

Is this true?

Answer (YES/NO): YES